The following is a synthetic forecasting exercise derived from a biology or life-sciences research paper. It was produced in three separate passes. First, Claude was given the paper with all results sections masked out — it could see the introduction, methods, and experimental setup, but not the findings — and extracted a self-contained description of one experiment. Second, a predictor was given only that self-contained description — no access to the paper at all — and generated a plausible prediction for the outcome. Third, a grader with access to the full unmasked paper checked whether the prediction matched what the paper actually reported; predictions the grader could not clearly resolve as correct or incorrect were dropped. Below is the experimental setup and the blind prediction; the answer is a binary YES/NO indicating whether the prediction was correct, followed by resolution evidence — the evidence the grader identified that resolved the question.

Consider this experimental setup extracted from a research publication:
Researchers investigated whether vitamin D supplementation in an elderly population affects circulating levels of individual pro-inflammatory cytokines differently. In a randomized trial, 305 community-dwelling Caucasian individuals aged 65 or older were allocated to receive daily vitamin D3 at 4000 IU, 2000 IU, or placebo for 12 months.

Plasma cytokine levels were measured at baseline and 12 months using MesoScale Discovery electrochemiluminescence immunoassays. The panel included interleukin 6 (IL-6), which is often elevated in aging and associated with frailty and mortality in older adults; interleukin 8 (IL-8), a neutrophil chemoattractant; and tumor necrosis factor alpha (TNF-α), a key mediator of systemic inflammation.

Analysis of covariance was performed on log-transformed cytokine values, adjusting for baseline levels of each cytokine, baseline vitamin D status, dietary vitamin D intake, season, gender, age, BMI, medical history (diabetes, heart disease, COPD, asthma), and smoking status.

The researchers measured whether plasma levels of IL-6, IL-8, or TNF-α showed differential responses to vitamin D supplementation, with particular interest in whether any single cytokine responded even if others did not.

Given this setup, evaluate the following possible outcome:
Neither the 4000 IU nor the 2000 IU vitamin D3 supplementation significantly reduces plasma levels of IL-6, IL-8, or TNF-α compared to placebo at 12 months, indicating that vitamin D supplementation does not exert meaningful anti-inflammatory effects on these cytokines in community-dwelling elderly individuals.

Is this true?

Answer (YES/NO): YES